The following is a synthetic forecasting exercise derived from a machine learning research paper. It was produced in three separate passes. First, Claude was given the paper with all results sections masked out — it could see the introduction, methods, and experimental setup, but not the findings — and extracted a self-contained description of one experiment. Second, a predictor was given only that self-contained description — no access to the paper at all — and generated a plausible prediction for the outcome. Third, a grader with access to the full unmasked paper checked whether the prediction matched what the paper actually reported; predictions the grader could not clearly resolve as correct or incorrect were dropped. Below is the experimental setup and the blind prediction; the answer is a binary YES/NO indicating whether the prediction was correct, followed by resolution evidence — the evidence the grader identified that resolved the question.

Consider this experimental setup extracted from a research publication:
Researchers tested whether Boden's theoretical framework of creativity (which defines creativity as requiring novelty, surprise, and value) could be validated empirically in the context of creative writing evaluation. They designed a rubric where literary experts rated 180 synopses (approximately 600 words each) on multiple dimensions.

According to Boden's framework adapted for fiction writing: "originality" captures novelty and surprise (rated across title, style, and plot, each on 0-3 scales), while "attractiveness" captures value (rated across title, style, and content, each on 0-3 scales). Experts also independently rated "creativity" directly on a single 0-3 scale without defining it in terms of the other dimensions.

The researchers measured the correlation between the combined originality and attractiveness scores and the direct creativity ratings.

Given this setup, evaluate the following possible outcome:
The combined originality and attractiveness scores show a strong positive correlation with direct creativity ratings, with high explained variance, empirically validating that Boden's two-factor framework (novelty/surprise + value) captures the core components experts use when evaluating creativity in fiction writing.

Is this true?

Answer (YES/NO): NO